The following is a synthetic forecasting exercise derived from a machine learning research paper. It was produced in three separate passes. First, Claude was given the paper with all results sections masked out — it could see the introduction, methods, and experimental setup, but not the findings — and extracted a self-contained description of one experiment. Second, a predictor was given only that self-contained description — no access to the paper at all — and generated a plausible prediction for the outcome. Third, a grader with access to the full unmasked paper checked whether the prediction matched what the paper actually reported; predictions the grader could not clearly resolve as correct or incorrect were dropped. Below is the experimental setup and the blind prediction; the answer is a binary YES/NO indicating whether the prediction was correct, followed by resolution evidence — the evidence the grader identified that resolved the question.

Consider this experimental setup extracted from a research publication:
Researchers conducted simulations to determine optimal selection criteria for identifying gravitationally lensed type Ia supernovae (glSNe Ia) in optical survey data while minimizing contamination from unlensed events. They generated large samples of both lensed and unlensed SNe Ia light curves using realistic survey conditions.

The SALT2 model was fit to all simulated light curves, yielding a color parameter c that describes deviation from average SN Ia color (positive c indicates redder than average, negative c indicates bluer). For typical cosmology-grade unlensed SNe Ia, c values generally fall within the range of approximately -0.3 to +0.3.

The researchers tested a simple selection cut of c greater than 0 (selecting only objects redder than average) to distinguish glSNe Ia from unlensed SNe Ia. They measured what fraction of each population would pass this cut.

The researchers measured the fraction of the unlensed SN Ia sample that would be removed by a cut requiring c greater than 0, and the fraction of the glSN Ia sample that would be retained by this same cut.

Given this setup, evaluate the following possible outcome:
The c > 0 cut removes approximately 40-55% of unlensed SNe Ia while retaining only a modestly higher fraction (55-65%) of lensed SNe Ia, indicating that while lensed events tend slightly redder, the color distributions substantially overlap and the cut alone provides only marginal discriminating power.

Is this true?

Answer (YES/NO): NO